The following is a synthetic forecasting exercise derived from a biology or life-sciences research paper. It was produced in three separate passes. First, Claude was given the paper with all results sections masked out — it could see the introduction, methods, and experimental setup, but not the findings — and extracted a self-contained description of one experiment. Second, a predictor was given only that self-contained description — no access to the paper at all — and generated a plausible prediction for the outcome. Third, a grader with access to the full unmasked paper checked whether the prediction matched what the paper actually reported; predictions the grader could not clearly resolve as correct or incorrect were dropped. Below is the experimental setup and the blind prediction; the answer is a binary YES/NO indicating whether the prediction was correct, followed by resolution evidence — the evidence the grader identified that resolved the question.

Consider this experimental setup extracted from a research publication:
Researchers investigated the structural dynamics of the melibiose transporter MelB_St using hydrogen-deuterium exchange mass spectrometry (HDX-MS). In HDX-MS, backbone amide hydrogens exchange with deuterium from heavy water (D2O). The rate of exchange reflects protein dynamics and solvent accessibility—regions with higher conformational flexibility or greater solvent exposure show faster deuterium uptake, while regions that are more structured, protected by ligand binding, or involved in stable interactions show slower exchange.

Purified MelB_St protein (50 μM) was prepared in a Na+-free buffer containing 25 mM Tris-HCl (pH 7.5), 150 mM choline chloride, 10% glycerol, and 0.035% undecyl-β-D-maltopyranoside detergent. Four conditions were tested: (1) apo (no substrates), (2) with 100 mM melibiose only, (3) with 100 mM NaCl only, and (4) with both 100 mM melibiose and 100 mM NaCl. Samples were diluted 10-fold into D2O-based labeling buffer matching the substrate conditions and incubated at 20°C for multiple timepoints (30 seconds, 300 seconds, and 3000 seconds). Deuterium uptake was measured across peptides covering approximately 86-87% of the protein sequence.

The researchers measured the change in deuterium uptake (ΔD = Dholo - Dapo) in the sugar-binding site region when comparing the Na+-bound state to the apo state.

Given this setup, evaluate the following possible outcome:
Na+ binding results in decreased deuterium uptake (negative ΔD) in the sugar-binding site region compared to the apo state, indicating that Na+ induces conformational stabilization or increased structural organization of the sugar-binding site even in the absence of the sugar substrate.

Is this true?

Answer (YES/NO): YES